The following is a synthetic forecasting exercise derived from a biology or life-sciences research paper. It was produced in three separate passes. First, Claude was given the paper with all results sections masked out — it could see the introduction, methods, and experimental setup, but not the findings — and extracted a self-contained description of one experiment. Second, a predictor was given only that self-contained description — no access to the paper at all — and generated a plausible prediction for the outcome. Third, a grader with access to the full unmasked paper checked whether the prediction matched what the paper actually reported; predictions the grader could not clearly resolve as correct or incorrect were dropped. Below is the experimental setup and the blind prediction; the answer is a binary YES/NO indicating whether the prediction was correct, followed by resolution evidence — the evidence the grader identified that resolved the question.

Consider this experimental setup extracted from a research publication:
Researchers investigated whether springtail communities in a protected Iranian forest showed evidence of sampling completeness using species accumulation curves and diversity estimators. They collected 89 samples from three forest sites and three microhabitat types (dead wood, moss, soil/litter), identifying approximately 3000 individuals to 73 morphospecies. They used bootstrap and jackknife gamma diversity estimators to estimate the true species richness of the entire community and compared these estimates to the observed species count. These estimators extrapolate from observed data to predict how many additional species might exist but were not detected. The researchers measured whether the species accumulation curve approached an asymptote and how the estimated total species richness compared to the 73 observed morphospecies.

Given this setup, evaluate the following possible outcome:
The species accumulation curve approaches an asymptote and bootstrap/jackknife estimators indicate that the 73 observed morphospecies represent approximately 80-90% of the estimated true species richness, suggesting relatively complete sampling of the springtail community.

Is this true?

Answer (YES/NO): NO